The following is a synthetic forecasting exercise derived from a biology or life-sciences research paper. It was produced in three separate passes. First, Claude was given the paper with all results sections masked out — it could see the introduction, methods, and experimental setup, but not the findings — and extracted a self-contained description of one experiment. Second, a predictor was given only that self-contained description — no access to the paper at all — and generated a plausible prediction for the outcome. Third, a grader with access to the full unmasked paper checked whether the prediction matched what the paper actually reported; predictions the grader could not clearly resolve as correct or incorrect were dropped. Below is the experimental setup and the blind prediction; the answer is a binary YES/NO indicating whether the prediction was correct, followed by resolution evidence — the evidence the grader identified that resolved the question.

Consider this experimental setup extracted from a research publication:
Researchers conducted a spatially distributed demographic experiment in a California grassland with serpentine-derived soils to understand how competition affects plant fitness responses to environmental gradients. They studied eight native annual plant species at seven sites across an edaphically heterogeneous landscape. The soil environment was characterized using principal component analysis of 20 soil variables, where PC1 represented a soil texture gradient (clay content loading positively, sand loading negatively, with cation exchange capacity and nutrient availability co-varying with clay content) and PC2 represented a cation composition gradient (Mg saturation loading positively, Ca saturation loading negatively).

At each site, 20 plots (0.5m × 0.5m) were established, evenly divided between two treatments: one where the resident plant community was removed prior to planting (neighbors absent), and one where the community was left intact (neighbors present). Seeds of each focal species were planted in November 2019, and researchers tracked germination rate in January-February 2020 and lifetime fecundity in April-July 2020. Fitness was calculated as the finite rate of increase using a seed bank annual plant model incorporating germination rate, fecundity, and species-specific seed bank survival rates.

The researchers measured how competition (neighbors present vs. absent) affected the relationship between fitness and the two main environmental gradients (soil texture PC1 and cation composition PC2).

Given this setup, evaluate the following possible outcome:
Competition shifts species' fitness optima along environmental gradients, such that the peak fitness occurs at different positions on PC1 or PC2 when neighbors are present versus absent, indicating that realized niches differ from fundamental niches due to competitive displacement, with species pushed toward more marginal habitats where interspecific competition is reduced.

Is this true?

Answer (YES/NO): NO